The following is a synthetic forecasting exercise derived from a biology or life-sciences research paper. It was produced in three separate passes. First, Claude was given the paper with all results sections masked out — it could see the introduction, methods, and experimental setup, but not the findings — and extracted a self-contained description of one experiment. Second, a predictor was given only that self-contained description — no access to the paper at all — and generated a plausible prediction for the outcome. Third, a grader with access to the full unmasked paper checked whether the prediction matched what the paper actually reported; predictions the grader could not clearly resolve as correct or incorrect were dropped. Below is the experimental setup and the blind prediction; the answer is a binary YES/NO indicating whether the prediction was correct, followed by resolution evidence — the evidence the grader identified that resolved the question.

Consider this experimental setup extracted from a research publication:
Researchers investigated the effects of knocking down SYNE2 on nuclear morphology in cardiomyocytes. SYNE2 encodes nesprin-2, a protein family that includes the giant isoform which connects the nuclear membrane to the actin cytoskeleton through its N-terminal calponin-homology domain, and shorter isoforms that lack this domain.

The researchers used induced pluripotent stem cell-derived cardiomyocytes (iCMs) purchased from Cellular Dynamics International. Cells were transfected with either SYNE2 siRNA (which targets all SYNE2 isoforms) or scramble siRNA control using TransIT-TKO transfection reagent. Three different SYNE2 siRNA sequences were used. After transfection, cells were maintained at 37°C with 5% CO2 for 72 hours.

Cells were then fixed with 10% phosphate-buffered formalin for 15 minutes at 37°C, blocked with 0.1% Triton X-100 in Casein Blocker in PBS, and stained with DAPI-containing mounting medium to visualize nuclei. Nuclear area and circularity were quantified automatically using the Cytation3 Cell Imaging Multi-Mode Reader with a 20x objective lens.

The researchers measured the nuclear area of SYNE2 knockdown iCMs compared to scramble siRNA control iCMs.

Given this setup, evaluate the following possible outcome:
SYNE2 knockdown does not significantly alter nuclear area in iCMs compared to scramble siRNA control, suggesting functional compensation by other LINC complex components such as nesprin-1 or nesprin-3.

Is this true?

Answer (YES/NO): NO